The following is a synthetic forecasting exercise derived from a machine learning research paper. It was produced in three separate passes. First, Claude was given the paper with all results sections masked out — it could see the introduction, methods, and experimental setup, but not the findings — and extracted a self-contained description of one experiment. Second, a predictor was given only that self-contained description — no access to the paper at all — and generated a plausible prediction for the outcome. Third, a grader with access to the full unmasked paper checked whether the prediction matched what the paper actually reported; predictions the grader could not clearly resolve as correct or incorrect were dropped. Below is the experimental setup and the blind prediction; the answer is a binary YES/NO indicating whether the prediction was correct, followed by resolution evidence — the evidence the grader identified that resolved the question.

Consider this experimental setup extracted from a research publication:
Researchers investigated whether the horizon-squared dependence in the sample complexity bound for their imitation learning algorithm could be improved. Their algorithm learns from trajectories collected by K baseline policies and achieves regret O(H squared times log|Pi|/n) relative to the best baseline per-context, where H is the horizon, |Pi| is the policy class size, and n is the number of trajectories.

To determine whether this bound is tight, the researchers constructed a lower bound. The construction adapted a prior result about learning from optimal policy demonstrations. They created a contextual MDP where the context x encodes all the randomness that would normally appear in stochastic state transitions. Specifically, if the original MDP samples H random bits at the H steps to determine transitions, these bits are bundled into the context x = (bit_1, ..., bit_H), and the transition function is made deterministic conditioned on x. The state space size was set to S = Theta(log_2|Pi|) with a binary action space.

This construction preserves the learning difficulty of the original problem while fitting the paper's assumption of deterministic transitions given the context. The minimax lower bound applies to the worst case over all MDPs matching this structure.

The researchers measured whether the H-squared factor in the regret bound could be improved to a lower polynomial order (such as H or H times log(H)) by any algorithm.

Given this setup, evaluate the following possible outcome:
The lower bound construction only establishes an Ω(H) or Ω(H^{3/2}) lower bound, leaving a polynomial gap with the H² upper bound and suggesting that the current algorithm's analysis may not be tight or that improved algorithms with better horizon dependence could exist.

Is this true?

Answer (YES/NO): NO